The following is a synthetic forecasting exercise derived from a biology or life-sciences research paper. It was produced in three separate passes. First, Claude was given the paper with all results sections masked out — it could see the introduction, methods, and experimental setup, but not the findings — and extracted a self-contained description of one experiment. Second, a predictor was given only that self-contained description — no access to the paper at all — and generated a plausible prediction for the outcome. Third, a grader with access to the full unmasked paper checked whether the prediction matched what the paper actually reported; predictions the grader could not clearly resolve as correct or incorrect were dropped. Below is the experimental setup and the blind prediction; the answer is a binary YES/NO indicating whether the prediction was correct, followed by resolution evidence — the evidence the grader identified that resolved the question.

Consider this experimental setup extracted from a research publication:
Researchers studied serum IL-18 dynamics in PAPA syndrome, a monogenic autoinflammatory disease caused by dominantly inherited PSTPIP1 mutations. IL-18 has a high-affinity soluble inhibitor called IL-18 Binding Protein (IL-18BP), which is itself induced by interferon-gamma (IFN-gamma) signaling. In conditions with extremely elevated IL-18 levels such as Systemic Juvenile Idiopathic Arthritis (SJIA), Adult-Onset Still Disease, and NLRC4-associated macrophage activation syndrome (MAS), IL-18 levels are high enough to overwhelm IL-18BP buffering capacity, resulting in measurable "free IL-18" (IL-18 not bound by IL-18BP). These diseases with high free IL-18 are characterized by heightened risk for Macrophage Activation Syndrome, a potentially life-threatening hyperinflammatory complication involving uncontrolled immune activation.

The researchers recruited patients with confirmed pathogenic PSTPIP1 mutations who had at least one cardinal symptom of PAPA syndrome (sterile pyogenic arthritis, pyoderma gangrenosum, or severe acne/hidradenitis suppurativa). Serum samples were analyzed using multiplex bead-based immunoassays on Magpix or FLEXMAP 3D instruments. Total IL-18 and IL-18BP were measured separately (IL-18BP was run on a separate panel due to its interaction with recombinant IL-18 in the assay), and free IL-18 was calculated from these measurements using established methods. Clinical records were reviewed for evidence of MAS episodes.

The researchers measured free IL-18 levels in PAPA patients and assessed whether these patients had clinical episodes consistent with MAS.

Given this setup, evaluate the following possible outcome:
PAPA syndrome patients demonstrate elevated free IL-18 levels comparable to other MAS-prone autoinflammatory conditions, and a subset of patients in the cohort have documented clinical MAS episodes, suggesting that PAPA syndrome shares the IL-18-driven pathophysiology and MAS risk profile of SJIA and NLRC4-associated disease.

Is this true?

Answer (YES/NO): NO